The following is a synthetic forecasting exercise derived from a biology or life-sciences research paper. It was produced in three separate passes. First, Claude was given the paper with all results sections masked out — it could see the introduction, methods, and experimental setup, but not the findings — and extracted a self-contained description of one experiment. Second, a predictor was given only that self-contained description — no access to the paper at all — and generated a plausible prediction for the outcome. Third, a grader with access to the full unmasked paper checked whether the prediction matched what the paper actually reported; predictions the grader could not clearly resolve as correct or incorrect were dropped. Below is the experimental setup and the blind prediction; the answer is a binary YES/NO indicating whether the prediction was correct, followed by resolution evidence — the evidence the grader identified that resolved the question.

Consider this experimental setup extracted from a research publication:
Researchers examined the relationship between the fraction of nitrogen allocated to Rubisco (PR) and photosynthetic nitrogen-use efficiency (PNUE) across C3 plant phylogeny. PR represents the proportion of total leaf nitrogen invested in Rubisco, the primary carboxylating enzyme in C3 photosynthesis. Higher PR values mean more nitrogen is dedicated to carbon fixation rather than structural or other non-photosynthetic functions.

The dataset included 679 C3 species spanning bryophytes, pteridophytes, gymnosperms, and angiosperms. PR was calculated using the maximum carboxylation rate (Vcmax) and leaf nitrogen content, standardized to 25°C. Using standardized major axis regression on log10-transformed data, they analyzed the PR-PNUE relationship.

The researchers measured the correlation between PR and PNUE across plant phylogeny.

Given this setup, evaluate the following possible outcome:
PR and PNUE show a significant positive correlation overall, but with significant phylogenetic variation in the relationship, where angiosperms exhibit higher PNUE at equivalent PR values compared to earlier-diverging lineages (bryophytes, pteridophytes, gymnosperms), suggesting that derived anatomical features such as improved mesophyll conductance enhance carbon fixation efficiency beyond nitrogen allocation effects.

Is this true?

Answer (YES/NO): NO